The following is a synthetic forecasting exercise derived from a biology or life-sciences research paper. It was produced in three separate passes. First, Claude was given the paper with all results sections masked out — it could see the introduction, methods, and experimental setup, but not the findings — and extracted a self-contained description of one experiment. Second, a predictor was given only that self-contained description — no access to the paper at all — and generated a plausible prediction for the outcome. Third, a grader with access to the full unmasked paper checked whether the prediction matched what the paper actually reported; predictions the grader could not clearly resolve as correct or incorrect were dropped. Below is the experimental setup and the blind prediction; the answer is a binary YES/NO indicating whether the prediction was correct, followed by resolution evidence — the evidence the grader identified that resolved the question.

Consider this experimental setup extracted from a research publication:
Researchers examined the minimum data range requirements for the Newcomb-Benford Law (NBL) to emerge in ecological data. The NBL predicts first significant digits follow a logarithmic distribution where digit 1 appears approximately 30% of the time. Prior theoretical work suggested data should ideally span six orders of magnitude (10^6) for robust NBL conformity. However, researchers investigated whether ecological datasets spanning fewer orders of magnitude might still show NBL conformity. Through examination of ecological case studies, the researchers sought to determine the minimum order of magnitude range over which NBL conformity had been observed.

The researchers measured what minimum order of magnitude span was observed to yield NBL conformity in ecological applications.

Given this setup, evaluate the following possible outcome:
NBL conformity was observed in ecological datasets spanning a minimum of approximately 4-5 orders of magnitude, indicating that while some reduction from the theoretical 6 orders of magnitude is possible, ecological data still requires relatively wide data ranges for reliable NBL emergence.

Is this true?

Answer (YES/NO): NO